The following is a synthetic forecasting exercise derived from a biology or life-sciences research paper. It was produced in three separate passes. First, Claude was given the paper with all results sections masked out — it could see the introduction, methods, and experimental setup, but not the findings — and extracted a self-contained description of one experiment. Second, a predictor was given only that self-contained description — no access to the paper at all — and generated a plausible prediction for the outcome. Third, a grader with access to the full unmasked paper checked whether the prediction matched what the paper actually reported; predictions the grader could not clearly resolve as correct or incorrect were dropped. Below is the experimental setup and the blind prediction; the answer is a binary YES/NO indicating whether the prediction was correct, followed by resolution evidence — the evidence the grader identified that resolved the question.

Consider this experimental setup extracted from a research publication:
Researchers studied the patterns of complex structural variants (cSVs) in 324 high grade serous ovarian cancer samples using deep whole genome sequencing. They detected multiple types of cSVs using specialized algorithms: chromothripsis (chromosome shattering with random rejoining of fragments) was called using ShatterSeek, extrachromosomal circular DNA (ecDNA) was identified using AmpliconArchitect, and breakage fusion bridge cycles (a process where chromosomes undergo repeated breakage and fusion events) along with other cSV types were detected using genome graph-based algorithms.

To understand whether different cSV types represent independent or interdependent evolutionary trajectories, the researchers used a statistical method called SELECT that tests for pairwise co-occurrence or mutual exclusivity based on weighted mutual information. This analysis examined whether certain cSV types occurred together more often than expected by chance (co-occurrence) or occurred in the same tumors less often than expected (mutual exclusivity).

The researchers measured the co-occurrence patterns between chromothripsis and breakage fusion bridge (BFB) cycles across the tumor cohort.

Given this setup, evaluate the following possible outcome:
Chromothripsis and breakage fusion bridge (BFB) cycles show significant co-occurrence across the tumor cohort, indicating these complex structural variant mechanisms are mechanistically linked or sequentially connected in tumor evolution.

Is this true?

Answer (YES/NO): YES